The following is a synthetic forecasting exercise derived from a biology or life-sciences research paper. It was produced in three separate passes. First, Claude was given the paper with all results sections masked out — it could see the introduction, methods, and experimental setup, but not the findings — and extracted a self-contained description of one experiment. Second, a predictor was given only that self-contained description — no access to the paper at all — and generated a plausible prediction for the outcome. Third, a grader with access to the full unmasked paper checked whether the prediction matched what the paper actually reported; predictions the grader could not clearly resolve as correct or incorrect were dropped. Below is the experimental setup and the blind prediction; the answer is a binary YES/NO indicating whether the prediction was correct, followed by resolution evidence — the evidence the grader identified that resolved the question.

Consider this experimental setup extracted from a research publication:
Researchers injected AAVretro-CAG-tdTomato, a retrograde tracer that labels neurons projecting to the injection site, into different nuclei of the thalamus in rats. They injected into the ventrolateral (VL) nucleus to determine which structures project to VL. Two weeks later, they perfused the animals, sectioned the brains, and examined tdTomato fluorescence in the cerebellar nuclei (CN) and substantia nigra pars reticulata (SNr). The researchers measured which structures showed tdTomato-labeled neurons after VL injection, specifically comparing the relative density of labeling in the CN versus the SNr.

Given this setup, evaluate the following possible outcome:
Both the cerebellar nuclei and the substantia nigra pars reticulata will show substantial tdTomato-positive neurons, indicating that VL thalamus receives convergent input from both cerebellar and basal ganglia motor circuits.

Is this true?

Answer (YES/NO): NO